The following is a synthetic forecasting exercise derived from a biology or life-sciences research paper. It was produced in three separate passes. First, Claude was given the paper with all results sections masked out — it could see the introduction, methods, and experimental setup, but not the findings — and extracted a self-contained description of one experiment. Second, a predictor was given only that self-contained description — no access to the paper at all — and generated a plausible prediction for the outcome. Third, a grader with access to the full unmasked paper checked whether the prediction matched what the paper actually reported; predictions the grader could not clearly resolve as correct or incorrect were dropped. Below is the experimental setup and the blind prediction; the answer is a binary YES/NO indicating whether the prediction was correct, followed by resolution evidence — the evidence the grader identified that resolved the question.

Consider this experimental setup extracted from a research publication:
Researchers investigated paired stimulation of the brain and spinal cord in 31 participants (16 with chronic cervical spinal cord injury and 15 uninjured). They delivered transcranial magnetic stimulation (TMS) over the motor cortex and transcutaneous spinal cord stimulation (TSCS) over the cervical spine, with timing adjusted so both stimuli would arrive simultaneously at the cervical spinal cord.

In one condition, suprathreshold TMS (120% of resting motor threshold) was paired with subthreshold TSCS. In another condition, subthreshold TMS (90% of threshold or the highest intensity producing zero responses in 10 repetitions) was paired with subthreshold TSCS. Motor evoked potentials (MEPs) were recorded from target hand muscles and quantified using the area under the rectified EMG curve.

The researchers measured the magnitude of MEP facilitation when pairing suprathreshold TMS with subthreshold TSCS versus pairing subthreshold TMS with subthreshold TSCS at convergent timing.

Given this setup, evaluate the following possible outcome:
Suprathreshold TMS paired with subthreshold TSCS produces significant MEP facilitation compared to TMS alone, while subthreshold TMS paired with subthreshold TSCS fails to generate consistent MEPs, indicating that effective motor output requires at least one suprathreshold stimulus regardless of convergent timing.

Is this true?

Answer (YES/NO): YES